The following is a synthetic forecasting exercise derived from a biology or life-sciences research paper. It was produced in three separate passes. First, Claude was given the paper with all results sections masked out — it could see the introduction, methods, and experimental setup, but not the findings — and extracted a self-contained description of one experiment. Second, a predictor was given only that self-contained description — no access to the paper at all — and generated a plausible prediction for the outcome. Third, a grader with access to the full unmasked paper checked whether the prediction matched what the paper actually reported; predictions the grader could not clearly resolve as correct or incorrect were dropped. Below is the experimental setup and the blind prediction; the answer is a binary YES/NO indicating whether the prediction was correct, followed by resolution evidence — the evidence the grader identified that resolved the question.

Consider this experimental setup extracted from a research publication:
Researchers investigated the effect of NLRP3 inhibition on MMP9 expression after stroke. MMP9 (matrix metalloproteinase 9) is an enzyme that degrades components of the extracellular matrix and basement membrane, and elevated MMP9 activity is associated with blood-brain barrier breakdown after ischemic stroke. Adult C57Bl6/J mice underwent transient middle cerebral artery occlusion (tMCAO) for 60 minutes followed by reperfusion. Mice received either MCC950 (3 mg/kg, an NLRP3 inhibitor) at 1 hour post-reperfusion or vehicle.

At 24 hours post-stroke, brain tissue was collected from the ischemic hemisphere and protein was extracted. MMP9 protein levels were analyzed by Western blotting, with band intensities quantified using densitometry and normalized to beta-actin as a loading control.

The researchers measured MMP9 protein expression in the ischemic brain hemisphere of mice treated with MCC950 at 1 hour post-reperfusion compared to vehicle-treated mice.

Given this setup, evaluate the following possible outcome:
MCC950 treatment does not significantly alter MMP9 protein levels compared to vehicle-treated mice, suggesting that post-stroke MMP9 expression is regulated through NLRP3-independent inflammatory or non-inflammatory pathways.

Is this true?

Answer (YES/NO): NO